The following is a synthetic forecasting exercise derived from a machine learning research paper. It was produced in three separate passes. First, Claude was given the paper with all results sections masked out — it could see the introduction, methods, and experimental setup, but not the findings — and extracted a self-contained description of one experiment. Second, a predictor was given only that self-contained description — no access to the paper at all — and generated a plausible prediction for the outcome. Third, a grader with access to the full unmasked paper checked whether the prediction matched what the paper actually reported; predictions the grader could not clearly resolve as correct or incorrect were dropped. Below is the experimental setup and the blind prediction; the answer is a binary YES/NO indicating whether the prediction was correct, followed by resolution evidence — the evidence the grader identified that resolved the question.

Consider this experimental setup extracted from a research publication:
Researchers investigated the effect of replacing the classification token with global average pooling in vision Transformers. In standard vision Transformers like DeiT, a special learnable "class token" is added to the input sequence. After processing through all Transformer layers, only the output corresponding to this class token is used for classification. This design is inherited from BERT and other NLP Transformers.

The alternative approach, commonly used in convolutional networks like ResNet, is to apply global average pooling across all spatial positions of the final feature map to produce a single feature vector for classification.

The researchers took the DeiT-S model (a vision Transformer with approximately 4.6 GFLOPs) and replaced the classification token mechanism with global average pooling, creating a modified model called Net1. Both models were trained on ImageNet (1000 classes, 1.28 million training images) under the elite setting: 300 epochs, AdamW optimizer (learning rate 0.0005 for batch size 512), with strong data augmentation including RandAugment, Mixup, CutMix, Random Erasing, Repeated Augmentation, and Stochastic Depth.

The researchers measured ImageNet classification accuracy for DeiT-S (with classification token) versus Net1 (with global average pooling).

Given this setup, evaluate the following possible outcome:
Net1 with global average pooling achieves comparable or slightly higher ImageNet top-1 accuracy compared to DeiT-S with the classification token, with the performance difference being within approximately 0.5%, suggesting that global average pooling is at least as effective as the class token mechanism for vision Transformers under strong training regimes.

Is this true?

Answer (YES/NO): YES